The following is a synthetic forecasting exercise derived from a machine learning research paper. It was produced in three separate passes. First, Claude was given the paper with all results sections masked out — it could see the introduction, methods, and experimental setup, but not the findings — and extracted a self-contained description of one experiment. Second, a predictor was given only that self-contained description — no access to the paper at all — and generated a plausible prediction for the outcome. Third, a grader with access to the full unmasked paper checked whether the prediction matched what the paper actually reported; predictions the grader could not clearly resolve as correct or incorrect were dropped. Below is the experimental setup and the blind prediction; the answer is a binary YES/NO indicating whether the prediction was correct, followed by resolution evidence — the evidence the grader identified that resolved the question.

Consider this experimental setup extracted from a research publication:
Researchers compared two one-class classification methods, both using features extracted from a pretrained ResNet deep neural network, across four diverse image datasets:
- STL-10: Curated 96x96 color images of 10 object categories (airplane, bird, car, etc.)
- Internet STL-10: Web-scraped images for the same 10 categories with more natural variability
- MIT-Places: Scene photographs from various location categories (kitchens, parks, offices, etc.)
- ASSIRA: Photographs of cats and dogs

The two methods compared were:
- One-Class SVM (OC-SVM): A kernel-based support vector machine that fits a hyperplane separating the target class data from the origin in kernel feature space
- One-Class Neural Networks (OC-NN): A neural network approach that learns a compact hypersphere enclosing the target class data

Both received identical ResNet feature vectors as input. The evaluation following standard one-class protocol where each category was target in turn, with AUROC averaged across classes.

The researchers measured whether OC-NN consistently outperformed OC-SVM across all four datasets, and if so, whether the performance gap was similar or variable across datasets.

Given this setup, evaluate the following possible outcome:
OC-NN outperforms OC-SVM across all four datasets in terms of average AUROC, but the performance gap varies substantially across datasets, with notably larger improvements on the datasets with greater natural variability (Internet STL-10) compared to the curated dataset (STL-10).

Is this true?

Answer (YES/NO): YES